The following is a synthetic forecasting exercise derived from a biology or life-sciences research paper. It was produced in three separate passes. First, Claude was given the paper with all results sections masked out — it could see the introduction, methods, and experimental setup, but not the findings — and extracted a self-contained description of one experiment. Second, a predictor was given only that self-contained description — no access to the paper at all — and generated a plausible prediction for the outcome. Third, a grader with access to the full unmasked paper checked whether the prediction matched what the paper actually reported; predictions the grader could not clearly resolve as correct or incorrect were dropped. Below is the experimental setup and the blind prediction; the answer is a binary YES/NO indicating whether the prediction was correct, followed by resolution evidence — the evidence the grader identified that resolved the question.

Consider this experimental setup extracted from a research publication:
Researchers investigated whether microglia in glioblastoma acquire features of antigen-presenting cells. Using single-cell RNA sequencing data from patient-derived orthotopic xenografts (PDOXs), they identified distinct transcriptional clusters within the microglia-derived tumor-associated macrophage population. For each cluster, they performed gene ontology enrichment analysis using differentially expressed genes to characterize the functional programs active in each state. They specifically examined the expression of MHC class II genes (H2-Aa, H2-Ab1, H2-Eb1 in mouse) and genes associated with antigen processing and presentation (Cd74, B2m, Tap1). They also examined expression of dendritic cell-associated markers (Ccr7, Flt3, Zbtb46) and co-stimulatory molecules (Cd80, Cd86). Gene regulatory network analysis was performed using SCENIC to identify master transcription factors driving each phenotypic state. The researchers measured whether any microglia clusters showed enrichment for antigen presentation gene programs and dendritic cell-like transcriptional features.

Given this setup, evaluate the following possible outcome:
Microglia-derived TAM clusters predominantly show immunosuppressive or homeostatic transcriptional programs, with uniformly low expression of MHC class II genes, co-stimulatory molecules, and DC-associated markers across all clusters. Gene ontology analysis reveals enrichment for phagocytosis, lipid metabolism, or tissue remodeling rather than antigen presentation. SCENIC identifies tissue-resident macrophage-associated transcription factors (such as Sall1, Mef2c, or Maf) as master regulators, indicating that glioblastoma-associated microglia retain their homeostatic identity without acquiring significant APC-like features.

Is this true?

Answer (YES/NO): NO